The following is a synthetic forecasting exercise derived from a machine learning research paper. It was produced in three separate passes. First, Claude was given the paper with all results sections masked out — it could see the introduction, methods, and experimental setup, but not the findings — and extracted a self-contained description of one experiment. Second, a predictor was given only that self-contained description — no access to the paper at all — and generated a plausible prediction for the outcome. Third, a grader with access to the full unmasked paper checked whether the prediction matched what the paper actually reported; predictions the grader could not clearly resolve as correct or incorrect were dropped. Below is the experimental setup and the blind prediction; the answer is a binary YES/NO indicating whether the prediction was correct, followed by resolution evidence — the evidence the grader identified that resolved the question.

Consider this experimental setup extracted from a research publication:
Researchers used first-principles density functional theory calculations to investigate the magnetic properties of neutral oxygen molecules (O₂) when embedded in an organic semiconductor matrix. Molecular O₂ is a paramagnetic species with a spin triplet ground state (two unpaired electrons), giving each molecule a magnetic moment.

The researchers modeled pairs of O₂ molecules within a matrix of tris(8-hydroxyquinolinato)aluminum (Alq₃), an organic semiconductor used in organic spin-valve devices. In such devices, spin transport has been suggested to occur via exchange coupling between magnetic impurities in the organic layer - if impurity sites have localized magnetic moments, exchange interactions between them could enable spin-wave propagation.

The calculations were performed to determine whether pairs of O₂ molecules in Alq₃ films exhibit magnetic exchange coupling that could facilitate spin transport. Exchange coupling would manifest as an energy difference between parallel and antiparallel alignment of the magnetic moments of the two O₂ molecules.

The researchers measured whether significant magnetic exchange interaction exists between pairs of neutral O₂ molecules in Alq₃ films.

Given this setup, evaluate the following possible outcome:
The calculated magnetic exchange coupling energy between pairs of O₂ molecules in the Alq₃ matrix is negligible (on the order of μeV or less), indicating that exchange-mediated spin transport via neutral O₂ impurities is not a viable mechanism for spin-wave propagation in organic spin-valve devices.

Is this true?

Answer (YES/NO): YES